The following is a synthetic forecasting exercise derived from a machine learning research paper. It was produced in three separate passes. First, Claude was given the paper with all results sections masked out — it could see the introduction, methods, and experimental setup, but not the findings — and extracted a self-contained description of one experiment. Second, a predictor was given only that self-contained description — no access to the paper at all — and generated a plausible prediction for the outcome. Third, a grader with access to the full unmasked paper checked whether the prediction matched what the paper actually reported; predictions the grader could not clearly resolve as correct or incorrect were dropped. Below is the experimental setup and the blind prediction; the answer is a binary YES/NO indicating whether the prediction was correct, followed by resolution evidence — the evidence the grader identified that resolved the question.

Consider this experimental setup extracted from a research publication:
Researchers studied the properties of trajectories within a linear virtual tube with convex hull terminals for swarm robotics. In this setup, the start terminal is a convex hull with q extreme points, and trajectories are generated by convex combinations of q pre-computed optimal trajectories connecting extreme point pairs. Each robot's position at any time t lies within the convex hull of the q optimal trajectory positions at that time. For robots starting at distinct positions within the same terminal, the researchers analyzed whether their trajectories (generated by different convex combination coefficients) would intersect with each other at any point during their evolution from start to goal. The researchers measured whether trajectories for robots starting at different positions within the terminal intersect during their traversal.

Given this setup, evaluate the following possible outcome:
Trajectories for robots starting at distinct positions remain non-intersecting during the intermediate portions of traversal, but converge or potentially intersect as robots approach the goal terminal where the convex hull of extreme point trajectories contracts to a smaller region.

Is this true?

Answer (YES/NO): NO